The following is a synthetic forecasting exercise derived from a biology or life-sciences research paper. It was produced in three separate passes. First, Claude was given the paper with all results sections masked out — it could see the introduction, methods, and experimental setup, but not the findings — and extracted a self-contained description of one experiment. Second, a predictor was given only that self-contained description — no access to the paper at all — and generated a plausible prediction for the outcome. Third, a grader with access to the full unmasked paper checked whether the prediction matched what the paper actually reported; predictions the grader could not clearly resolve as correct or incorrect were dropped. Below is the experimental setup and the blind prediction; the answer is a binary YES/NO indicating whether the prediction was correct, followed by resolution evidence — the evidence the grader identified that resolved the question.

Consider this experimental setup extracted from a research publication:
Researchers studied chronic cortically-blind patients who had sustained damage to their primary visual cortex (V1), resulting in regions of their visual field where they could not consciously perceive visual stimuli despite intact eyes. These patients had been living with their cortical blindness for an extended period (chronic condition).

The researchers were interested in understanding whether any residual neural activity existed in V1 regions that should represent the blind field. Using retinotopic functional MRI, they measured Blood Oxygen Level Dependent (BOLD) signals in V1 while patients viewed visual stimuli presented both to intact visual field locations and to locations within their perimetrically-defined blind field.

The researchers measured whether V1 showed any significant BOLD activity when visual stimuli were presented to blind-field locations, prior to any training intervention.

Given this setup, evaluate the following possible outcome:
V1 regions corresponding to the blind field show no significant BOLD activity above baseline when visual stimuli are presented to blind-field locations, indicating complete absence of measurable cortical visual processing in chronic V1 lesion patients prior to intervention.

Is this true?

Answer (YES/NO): NO